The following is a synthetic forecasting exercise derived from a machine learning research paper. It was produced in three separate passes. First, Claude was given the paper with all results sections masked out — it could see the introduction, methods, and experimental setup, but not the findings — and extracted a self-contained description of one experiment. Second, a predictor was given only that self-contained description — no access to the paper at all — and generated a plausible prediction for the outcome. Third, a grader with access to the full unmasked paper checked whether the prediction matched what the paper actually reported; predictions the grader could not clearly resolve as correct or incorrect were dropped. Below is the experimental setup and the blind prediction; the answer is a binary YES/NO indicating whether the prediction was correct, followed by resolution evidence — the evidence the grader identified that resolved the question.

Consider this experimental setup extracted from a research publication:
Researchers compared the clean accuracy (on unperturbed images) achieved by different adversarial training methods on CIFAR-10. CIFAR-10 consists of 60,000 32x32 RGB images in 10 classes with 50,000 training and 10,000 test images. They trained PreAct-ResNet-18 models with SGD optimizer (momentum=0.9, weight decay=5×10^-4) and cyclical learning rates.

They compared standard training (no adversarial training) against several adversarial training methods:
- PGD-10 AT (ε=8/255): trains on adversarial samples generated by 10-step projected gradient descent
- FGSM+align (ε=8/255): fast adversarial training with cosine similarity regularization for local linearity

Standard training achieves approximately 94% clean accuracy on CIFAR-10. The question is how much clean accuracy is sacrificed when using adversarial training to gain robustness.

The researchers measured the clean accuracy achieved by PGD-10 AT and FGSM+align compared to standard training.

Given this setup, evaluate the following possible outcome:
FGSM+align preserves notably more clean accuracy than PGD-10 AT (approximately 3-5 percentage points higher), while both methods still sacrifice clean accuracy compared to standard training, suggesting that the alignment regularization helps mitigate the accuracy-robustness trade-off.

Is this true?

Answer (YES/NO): NO